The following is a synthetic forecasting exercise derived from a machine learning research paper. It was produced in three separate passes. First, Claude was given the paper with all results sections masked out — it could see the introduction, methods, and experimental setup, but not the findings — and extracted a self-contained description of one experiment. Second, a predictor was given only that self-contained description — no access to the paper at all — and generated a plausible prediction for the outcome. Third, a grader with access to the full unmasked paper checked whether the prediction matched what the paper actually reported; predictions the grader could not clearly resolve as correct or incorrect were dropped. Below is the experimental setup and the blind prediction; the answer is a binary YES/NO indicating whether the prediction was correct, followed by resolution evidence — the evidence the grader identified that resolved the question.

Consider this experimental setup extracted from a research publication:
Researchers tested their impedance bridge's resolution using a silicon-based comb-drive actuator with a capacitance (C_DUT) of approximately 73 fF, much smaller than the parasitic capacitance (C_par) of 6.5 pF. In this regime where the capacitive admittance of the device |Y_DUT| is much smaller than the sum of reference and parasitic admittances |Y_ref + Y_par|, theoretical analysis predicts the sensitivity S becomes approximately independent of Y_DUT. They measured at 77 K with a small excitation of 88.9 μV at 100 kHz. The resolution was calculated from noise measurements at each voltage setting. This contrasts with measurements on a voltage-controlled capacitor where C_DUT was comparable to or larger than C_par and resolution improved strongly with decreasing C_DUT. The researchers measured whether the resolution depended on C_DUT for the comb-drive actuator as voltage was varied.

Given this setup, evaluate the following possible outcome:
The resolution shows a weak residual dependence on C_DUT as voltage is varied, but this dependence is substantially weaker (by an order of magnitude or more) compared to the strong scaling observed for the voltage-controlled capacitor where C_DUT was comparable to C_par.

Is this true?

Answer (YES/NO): NO